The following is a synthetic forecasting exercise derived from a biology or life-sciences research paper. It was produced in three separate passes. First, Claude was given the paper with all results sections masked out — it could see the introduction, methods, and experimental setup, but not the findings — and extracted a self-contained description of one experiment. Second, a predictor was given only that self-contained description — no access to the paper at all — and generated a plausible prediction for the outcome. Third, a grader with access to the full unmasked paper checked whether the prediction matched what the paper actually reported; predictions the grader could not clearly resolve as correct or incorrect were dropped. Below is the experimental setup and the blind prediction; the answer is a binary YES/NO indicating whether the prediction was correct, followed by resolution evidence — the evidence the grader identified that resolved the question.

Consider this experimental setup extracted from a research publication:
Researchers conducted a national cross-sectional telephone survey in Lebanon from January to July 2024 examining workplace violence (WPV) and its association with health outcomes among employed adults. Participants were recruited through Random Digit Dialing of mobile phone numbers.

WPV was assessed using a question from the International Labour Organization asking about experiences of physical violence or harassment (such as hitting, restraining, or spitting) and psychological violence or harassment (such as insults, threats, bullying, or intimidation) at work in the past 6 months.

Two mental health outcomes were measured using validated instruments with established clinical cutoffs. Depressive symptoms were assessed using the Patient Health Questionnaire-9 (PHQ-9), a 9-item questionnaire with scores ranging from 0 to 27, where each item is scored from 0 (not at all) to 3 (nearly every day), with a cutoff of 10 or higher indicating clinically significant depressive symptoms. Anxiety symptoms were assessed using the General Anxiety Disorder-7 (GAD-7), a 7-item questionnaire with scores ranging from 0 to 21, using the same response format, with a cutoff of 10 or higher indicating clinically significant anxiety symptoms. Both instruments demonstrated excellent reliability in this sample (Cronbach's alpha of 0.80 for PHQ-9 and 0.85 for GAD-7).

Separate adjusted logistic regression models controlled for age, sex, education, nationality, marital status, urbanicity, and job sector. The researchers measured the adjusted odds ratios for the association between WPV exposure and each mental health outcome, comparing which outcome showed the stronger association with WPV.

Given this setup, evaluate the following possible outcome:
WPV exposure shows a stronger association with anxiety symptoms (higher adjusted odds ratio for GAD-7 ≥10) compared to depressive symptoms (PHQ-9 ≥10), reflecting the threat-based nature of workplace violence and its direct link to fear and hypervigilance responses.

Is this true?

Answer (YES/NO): NO